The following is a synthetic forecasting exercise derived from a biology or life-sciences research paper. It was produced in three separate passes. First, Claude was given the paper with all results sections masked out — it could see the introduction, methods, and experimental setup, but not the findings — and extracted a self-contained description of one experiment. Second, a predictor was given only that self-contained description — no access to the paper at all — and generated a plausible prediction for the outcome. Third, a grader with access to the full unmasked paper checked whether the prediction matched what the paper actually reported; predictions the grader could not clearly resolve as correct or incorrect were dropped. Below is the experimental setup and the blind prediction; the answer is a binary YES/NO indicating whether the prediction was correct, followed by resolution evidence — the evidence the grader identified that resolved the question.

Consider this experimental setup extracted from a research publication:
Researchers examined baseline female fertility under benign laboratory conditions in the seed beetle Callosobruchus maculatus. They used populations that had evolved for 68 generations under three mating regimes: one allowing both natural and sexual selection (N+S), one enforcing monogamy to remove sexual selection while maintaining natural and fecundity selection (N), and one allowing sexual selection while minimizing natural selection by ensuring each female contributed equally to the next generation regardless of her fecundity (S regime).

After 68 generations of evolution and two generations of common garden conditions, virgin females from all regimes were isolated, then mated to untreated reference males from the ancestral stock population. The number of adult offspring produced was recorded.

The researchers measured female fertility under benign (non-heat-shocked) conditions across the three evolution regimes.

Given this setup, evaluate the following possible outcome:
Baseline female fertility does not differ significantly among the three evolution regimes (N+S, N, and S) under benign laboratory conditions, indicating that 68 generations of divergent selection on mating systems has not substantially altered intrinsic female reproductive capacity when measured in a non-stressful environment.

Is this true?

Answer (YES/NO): NO